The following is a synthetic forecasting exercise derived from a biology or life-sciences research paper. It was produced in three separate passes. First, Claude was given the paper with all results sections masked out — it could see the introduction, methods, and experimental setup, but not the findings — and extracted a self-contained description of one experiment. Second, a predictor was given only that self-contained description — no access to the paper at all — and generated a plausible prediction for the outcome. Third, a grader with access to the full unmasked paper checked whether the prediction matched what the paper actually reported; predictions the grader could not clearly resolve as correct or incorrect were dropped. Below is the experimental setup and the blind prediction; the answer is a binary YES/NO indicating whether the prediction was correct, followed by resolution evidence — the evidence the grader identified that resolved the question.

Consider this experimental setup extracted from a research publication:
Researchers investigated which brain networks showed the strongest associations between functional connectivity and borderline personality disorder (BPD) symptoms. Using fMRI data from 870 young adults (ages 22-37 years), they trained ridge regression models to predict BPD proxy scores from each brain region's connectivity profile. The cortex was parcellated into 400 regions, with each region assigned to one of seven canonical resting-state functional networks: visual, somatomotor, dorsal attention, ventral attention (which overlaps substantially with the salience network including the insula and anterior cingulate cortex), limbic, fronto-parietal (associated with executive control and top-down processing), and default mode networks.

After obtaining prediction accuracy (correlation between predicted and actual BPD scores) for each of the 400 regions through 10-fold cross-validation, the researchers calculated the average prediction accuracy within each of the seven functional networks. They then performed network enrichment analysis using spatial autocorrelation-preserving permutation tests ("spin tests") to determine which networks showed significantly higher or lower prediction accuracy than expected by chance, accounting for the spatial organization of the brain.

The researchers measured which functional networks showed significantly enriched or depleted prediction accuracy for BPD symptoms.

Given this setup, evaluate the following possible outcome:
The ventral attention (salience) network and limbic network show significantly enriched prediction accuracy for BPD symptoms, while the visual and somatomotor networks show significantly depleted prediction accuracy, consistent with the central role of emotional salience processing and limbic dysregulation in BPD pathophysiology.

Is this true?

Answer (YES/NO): NO